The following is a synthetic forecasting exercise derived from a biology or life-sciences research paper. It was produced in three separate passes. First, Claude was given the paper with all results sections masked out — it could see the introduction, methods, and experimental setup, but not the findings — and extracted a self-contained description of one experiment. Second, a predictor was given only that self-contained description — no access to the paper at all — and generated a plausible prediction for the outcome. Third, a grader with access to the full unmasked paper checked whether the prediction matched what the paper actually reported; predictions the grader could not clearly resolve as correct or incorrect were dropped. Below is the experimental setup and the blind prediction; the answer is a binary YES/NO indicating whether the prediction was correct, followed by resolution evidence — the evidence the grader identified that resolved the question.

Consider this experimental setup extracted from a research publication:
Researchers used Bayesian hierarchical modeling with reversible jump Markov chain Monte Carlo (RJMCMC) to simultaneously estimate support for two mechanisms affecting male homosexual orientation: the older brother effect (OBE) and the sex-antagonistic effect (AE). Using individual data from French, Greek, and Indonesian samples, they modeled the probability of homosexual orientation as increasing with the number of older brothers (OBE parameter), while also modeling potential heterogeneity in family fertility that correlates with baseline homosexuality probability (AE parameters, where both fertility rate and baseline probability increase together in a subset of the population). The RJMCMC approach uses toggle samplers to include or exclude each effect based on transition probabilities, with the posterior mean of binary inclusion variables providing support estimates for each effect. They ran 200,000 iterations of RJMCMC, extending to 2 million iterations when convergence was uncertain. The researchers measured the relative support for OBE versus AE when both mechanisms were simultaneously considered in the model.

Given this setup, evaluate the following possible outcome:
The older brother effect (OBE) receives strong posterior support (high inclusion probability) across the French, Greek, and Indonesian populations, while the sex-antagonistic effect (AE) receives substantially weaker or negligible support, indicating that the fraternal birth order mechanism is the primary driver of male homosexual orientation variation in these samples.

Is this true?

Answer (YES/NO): NO